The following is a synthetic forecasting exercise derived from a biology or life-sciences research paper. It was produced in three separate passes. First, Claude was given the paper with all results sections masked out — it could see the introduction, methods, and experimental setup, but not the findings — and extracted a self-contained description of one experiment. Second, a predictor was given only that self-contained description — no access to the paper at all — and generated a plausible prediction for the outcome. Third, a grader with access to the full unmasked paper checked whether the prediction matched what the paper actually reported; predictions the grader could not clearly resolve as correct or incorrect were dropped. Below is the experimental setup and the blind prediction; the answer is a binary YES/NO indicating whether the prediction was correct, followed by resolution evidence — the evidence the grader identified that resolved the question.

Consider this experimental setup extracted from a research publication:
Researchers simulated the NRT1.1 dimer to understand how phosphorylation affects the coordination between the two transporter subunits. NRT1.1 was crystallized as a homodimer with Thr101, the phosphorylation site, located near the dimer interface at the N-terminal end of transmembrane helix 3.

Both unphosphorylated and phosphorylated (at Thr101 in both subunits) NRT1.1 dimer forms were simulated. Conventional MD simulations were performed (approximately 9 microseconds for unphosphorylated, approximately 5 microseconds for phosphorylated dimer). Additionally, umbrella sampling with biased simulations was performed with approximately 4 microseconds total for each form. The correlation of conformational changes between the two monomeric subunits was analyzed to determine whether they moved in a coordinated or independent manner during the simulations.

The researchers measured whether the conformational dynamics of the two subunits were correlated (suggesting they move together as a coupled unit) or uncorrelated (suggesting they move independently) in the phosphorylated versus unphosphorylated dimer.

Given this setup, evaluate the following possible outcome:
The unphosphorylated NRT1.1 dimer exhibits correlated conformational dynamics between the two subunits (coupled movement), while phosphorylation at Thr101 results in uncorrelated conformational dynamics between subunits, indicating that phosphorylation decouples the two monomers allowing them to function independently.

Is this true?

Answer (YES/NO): YES